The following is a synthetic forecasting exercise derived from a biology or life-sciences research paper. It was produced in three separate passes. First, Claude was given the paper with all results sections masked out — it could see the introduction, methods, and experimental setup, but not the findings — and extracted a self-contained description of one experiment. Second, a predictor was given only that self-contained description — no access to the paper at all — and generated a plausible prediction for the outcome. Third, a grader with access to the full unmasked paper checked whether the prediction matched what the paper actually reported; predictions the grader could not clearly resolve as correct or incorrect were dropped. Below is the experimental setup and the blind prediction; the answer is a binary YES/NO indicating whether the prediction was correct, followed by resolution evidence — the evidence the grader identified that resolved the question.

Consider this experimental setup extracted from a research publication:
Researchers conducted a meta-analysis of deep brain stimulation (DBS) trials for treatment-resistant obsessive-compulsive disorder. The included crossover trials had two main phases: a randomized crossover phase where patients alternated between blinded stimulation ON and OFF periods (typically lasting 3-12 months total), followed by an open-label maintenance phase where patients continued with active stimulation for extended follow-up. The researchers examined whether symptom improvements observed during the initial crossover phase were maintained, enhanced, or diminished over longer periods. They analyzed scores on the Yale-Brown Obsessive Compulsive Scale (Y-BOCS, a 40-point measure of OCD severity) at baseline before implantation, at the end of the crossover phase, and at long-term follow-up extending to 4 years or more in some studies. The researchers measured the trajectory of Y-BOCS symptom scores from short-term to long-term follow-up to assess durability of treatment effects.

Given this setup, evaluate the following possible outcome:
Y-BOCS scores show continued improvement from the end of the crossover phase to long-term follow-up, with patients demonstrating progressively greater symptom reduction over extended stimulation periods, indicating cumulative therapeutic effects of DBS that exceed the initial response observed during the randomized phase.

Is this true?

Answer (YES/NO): NO